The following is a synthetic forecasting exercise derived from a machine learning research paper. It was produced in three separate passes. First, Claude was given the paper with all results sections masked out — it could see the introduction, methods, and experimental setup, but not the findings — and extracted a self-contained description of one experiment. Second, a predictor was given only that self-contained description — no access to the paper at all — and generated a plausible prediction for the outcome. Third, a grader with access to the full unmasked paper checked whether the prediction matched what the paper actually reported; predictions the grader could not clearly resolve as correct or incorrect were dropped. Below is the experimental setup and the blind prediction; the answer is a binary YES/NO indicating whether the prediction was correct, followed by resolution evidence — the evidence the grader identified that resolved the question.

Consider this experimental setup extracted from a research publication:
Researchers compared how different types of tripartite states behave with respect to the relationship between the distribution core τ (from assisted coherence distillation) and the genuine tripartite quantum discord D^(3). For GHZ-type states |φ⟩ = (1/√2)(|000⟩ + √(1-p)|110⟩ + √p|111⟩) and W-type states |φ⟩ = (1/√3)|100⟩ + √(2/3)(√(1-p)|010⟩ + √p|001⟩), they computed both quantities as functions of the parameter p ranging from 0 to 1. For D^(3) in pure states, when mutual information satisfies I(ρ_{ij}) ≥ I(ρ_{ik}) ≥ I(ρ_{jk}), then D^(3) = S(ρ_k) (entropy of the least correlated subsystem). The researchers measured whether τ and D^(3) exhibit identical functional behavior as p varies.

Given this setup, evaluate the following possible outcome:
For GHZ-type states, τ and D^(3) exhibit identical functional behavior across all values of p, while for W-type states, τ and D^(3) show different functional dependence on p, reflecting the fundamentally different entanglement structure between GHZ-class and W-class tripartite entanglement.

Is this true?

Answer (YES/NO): YES